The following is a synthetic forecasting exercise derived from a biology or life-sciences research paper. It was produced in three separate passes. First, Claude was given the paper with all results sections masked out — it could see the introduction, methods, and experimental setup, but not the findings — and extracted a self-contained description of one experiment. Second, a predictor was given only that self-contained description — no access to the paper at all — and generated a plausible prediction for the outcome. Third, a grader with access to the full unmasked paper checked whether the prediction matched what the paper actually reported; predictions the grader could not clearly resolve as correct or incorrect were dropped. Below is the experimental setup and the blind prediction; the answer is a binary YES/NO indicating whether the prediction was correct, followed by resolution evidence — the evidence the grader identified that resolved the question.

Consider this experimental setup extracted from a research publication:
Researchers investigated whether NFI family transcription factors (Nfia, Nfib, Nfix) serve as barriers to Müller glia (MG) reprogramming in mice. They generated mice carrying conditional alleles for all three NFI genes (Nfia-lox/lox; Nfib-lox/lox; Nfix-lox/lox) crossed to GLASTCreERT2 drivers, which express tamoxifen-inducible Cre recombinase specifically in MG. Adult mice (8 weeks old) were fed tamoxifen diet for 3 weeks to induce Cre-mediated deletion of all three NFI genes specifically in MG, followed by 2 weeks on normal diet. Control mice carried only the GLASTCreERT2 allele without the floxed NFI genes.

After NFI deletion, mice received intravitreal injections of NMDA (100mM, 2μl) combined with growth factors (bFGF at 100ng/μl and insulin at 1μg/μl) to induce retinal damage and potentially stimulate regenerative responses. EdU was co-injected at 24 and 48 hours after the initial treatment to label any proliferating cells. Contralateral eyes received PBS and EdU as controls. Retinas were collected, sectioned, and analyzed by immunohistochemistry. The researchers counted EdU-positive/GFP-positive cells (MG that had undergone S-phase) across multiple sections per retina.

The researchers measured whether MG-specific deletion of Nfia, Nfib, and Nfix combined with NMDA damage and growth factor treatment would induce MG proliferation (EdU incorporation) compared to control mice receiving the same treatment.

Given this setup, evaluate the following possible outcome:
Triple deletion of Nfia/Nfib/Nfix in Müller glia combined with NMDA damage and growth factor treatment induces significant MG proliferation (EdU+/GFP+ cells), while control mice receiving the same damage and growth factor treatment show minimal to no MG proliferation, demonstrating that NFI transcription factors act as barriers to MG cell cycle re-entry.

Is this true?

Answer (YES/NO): YES